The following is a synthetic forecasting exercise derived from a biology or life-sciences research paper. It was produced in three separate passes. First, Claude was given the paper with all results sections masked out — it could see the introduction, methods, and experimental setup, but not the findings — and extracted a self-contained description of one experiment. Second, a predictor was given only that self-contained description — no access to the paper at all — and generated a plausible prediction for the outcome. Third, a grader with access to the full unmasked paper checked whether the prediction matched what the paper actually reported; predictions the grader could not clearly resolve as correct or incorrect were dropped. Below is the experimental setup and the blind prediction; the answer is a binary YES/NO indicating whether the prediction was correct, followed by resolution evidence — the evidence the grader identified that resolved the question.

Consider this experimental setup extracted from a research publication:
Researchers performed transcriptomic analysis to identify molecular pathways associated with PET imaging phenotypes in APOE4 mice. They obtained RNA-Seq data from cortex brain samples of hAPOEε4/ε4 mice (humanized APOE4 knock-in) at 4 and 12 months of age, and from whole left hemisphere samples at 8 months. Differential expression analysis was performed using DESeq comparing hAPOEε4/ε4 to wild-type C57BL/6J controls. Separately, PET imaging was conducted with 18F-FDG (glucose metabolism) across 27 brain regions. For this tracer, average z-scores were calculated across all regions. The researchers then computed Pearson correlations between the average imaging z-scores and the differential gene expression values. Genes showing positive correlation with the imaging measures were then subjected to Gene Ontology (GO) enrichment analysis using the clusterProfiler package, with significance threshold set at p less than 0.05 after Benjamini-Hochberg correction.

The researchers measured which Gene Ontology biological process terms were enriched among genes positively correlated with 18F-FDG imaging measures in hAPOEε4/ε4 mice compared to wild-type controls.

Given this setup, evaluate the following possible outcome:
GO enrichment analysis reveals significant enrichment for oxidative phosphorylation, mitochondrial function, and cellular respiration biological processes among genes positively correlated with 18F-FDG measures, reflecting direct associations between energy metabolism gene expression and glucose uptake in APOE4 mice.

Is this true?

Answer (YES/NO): YES